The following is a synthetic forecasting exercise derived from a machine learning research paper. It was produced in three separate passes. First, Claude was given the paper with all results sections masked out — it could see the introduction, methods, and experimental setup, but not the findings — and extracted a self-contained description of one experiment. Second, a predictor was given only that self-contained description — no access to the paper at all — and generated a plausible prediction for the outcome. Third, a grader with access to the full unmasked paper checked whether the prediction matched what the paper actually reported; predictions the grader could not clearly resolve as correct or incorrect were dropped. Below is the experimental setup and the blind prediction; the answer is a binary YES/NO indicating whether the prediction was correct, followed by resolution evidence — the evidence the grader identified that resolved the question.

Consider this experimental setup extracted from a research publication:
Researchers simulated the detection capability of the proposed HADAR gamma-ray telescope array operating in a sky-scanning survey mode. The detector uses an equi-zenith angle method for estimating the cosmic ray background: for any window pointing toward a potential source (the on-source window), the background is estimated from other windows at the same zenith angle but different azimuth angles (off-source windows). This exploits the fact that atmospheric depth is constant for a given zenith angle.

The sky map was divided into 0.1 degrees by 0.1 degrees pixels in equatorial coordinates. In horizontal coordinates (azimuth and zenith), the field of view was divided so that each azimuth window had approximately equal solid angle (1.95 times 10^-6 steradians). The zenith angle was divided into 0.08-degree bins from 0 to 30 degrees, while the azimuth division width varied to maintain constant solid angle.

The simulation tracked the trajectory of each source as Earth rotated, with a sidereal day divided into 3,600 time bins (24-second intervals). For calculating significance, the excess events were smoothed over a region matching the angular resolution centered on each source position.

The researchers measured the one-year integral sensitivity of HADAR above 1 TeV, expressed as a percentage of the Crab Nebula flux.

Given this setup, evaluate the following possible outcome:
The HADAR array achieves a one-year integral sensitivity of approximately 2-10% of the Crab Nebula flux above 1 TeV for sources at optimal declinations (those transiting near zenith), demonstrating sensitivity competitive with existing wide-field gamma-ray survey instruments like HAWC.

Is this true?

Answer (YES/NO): NO